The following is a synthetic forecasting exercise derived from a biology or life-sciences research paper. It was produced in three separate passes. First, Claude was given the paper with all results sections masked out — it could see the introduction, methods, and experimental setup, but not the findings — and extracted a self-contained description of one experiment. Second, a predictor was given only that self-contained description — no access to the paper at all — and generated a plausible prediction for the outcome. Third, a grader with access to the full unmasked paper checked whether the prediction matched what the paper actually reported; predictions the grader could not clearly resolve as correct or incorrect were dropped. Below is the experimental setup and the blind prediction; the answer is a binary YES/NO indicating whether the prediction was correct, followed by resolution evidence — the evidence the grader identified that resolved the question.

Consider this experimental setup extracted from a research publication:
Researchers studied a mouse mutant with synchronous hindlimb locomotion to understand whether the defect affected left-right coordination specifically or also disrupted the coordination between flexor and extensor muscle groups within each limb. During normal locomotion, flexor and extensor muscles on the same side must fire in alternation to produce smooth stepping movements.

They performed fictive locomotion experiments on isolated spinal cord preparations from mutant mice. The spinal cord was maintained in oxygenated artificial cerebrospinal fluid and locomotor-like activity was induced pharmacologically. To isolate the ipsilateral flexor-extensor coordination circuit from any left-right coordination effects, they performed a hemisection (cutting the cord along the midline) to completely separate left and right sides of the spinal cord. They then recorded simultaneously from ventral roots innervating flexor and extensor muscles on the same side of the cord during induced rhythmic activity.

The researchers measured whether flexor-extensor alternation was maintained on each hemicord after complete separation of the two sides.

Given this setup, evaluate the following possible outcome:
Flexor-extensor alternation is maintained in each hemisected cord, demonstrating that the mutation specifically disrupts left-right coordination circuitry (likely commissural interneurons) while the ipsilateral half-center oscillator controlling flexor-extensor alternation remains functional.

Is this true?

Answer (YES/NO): YES